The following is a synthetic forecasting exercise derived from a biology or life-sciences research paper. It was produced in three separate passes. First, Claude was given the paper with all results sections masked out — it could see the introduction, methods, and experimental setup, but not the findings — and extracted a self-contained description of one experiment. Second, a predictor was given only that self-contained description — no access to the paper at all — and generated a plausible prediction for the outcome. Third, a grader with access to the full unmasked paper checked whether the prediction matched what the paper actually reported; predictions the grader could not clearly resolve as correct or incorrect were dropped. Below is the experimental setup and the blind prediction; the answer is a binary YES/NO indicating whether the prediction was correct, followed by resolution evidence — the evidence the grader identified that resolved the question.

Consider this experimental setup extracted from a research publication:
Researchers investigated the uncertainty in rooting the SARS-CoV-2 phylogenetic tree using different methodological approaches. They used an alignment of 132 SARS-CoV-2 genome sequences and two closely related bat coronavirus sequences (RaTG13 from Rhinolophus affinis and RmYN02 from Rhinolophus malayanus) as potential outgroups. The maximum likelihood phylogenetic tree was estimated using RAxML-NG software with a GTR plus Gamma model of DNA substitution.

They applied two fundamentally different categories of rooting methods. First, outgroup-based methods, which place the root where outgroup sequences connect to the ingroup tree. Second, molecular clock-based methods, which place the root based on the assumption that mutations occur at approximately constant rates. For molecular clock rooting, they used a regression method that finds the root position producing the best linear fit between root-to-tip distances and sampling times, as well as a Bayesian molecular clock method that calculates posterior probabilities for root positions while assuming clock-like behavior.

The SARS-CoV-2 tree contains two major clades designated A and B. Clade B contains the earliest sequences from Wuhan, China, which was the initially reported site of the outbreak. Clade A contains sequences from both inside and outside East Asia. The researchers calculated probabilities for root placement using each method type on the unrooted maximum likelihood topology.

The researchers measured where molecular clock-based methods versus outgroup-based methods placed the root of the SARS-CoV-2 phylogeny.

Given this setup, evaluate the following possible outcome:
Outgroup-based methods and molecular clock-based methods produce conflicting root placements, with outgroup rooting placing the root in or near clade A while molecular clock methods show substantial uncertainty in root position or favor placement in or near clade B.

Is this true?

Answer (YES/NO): YES